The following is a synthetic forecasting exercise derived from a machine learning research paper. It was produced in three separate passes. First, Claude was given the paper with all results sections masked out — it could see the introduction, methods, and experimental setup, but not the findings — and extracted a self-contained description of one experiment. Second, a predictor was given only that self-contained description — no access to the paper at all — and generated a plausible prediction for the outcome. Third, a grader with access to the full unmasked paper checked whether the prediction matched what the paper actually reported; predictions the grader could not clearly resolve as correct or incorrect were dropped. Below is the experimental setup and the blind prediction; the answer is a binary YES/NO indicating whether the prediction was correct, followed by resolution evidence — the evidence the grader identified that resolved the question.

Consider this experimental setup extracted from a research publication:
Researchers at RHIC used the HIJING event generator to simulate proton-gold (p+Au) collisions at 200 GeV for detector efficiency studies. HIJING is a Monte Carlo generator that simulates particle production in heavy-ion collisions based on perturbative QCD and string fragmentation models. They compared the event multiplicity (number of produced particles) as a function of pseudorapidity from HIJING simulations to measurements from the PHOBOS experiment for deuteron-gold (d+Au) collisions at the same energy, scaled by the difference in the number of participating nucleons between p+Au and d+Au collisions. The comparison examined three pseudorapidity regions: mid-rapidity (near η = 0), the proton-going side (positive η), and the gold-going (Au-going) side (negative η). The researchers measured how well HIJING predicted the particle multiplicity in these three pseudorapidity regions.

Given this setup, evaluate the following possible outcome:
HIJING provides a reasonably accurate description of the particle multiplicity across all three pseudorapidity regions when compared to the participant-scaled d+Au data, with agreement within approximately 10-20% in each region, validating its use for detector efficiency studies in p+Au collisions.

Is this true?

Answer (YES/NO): NO